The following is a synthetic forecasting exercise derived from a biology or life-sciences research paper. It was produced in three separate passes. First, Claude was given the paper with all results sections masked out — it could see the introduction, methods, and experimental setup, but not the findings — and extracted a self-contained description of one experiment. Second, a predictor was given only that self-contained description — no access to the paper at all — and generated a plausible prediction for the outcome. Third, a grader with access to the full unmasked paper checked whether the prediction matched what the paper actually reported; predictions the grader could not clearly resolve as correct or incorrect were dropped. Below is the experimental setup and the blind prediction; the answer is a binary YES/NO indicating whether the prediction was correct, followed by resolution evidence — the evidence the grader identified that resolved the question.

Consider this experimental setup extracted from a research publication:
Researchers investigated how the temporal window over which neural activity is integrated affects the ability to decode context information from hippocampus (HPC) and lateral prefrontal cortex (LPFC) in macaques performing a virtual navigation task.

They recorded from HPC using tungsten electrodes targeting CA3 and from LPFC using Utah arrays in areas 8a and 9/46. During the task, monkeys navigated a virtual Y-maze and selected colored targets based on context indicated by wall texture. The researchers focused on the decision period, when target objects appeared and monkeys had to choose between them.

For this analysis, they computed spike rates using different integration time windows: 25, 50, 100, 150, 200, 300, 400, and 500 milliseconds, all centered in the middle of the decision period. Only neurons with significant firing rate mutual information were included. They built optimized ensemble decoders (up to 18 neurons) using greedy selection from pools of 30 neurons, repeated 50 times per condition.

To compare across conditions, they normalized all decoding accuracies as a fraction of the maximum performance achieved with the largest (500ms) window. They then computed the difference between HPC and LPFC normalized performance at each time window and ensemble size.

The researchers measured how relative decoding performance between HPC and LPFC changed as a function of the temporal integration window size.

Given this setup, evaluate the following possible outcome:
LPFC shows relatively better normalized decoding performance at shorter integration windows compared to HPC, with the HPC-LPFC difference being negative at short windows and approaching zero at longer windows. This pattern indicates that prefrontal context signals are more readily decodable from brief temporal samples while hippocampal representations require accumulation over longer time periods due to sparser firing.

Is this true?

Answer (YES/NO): NO